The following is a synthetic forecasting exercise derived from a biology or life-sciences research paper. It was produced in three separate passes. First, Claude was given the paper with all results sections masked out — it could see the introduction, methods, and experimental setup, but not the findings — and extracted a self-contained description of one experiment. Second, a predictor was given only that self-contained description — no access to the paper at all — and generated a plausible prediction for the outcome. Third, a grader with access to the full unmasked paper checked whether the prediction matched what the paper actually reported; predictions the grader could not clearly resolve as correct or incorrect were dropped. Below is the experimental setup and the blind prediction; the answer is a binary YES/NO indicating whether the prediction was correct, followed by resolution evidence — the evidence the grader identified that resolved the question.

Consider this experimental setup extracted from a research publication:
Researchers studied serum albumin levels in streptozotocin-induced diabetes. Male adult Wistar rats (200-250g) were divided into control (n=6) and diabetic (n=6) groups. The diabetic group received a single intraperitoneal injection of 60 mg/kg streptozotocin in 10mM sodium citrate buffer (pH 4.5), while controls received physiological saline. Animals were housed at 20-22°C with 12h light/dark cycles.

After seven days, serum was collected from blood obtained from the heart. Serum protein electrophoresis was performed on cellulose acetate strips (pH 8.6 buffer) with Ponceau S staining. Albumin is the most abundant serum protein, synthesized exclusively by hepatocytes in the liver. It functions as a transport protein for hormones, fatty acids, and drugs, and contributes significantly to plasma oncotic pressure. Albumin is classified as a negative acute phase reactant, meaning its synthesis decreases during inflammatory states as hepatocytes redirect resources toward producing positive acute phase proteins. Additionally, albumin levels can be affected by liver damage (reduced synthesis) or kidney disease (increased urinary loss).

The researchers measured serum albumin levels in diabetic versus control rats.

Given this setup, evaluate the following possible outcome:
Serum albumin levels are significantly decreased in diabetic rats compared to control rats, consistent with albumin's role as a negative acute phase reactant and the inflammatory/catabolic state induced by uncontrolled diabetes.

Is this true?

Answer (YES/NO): YES